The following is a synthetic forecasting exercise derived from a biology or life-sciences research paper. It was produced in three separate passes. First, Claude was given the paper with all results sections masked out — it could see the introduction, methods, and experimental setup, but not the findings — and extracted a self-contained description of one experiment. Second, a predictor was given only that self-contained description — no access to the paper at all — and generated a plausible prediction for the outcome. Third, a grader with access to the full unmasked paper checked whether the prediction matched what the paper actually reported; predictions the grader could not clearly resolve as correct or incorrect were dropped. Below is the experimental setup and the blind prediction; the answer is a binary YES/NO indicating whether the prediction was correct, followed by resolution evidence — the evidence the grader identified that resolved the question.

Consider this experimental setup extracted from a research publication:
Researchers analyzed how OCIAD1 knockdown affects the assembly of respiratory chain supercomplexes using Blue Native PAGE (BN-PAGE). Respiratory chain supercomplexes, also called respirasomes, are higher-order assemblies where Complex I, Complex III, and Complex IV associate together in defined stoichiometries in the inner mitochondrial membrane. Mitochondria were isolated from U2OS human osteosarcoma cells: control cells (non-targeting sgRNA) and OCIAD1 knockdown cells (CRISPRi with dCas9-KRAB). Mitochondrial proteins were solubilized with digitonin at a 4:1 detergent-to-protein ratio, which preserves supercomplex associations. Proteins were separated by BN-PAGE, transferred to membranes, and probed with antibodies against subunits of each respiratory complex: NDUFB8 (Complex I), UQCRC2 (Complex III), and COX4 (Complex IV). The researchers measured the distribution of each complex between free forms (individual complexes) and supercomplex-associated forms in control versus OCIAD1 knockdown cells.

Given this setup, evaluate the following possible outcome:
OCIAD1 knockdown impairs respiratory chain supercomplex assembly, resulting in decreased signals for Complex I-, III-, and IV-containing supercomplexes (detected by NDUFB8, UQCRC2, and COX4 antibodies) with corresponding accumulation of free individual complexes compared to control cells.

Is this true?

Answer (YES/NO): NO